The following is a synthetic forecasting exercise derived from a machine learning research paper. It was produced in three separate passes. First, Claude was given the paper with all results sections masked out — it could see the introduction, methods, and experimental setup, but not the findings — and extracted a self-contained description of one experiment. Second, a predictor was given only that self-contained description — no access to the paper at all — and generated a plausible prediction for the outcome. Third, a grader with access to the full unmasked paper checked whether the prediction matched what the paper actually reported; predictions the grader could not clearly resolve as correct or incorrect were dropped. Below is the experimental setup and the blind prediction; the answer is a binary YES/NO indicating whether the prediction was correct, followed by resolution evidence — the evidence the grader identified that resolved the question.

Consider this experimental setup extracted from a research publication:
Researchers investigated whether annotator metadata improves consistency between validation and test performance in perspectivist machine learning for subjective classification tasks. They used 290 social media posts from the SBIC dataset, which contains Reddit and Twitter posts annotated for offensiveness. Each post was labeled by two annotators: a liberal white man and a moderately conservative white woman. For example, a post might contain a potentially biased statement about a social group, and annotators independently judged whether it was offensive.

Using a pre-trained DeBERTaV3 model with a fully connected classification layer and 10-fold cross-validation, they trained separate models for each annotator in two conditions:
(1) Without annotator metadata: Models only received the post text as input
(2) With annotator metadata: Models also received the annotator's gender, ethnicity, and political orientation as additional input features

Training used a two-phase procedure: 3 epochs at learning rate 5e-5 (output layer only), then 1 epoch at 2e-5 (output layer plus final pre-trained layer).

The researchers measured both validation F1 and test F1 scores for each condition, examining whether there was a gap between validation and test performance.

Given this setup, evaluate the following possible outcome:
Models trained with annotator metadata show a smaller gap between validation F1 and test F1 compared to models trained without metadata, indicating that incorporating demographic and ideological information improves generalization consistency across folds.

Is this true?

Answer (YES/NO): YES